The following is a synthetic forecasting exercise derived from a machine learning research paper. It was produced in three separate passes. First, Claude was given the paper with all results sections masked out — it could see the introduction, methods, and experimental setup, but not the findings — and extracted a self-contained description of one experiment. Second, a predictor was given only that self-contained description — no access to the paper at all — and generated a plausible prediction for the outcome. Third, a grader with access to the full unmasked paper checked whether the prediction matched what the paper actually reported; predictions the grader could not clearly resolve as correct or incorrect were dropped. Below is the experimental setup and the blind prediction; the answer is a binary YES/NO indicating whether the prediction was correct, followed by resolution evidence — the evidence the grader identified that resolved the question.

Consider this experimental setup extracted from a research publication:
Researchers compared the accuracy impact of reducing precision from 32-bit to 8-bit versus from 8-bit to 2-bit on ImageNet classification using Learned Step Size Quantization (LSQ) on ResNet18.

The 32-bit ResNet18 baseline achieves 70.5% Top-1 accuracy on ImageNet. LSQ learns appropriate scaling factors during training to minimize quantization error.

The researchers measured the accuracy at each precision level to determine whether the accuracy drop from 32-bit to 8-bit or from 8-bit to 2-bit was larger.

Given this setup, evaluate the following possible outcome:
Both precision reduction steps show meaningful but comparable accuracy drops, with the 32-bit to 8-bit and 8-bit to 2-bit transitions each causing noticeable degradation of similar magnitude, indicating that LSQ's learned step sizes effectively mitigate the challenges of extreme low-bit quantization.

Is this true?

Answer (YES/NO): NO